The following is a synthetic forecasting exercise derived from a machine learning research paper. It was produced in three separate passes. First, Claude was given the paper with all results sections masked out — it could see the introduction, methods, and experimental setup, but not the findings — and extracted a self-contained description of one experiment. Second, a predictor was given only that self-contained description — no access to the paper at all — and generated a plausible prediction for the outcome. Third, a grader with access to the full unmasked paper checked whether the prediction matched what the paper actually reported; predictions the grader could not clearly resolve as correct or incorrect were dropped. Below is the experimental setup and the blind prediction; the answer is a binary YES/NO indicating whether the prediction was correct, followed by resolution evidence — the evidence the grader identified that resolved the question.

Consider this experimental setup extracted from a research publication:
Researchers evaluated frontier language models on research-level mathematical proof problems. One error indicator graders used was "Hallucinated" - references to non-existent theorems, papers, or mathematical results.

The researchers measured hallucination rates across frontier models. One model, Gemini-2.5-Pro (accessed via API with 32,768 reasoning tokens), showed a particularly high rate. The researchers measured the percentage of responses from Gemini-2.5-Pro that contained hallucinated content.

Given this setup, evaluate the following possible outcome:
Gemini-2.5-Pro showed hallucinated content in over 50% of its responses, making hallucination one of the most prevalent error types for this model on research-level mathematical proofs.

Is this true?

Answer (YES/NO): NO